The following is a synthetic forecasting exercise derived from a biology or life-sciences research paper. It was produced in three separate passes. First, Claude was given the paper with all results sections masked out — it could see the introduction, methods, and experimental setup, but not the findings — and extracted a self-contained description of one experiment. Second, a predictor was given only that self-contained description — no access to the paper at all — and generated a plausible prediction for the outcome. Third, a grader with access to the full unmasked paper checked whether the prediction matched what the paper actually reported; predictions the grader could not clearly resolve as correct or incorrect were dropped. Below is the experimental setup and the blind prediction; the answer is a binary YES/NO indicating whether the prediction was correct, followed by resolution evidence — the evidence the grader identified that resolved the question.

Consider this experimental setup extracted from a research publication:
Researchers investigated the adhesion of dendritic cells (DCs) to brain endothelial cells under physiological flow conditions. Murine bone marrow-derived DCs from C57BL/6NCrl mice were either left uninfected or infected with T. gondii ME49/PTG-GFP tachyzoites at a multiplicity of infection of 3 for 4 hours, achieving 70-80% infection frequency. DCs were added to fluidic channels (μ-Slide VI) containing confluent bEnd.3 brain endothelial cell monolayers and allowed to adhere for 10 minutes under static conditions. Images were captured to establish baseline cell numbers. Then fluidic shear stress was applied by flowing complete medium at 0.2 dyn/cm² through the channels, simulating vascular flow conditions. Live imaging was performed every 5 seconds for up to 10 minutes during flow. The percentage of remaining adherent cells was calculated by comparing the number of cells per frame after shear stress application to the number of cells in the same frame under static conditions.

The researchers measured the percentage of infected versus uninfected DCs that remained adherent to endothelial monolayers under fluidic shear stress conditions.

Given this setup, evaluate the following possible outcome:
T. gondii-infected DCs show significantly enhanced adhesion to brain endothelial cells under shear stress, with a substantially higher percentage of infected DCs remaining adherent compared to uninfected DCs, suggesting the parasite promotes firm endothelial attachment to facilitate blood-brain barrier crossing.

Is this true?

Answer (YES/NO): YES